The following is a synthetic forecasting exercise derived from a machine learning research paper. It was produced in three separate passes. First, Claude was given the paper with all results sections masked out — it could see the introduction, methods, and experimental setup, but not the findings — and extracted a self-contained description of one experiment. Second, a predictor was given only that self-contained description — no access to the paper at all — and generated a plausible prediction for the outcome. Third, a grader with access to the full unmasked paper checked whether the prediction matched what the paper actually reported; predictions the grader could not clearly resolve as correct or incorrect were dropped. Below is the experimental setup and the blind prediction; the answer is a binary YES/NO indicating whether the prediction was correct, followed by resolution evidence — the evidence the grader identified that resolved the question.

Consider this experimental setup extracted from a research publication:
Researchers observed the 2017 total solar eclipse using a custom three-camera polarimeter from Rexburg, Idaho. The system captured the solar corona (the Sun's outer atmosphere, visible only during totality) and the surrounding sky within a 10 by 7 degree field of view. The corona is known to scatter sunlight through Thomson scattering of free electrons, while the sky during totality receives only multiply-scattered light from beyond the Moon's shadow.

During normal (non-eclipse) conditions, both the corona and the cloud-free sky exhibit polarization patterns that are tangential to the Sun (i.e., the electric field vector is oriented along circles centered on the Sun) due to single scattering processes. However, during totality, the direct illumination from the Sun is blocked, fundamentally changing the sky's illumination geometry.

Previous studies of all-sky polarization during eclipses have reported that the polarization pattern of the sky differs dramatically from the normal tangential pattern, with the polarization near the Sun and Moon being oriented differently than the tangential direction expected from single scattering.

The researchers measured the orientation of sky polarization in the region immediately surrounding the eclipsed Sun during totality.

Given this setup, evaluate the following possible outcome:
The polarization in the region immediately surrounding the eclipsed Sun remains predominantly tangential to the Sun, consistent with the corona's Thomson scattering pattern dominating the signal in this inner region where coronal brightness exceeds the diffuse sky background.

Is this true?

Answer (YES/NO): NO